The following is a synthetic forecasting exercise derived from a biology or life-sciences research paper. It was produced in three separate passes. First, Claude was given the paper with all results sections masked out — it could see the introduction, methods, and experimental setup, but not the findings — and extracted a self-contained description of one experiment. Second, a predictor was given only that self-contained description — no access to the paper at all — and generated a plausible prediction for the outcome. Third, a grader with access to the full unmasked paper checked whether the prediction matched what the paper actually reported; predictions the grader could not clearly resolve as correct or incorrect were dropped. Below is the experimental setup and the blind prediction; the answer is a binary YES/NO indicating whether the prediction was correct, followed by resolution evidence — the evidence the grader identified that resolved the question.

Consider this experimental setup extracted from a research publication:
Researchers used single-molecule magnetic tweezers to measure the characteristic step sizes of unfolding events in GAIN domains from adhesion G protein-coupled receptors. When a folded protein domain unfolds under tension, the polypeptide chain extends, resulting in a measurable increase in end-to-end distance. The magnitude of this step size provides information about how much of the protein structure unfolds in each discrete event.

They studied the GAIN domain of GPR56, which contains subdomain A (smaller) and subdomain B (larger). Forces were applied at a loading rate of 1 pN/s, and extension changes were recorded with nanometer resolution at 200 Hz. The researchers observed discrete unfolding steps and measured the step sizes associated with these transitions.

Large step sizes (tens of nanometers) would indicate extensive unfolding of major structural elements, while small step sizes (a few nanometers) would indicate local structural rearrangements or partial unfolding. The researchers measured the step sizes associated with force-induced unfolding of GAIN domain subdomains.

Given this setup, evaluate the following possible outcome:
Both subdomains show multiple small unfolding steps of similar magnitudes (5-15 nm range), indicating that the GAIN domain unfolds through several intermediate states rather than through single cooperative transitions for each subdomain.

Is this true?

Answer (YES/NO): NO